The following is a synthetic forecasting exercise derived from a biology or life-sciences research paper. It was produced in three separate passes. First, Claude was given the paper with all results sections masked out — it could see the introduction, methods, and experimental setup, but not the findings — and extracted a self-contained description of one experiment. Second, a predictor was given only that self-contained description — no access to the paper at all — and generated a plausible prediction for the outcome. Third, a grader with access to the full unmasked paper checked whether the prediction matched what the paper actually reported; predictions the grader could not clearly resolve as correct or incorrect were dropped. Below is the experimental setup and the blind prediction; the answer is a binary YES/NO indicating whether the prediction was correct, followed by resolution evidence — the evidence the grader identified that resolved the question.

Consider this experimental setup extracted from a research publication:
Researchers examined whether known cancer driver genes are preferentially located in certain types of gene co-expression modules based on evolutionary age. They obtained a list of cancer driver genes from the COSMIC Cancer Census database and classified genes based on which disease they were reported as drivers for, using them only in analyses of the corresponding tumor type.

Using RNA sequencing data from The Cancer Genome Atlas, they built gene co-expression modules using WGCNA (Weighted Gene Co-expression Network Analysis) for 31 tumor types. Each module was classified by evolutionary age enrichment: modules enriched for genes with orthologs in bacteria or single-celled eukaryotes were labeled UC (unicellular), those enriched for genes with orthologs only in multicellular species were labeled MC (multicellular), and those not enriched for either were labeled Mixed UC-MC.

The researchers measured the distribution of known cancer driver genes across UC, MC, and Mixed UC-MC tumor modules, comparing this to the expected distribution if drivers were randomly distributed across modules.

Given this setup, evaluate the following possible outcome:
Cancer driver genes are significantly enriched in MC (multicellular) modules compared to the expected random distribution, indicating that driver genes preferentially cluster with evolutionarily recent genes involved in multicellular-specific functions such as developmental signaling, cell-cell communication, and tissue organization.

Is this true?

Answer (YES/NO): NO